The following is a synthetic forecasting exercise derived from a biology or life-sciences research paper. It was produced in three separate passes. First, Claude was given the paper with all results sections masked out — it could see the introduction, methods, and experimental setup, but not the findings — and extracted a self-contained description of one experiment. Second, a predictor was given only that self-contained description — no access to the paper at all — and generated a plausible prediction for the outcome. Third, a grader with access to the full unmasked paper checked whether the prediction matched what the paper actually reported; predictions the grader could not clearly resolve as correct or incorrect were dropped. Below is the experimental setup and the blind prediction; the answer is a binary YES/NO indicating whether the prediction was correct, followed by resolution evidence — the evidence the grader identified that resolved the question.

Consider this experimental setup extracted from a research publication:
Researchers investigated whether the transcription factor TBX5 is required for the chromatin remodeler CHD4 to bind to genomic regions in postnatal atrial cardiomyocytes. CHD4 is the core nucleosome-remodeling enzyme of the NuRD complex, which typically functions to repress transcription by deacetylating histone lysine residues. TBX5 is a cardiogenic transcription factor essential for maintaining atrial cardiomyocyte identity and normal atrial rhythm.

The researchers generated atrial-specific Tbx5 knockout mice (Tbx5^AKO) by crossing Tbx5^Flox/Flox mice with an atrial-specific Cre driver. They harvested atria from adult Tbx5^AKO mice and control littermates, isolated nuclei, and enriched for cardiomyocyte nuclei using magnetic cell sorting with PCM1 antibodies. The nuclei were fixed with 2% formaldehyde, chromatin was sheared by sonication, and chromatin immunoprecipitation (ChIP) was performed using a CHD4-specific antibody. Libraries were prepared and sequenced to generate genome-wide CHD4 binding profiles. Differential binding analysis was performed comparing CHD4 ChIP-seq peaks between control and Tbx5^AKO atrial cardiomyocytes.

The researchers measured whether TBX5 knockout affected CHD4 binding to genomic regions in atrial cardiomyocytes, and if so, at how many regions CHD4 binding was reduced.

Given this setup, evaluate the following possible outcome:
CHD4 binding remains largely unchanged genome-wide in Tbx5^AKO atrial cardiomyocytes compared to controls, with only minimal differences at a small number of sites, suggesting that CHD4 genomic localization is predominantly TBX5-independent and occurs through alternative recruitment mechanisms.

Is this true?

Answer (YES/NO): NO